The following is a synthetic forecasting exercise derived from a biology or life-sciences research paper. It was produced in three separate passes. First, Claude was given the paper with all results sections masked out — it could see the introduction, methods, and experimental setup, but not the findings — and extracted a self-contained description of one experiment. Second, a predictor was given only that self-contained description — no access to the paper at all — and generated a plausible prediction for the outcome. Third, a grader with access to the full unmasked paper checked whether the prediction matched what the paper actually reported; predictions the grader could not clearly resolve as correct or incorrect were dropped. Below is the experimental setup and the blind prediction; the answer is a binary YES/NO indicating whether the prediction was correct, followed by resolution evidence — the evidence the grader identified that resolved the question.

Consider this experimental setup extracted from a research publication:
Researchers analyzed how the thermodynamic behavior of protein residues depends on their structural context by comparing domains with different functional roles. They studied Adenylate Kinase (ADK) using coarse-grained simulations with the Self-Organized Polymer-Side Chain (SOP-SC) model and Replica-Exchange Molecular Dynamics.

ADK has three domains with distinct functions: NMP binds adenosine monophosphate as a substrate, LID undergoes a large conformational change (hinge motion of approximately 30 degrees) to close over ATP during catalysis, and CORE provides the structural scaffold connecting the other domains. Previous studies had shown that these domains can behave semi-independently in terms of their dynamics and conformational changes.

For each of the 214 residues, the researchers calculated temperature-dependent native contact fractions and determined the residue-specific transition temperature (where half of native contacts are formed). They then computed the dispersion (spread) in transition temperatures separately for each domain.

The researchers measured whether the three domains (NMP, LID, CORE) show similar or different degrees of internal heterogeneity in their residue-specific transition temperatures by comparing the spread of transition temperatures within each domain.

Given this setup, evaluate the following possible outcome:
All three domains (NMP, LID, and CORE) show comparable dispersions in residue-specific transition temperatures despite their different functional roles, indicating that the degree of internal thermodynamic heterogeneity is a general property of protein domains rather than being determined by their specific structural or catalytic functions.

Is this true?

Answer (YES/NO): NO